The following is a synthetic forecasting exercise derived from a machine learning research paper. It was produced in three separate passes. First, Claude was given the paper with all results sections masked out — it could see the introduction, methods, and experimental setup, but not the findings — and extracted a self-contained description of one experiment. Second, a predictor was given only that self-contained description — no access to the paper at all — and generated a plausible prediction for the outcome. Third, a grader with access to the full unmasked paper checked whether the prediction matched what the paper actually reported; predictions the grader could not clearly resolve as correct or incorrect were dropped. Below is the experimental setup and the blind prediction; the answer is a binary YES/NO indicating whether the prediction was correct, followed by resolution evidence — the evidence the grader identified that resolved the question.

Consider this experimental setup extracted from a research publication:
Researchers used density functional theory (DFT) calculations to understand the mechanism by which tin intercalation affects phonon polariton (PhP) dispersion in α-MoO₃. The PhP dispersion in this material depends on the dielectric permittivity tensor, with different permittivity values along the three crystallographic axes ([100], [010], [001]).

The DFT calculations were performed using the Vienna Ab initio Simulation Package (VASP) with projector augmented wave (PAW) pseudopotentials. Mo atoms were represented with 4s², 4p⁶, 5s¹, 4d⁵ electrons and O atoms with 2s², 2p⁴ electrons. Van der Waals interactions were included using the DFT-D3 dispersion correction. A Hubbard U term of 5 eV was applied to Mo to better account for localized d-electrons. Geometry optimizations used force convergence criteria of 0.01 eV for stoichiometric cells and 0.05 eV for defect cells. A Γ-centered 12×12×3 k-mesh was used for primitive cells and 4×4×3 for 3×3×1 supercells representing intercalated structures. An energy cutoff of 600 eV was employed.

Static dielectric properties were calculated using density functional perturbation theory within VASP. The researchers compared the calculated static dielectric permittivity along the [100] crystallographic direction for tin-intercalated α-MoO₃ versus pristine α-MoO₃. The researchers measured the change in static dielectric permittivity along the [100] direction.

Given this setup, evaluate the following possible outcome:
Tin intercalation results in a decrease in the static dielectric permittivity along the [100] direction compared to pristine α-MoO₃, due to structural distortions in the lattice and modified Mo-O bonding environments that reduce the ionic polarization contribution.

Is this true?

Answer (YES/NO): NO